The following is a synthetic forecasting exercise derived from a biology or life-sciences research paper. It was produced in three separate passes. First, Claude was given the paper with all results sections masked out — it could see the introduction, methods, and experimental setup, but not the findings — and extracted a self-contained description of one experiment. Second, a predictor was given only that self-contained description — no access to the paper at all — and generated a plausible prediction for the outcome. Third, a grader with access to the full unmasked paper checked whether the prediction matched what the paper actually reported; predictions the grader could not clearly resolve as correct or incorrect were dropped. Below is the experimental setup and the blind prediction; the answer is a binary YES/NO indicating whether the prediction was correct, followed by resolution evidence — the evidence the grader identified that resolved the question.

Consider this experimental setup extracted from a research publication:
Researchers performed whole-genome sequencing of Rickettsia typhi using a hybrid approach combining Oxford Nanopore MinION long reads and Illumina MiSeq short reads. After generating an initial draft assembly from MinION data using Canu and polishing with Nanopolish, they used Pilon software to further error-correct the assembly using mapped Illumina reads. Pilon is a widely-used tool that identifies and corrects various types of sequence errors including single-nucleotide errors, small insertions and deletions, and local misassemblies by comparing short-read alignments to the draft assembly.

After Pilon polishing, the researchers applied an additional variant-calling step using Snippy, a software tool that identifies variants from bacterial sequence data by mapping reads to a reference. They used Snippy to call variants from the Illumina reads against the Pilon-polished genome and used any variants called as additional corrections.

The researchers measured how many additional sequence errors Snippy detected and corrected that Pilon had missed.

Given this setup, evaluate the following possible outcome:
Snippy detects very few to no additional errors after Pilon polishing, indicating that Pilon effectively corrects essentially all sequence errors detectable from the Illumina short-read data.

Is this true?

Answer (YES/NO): NO